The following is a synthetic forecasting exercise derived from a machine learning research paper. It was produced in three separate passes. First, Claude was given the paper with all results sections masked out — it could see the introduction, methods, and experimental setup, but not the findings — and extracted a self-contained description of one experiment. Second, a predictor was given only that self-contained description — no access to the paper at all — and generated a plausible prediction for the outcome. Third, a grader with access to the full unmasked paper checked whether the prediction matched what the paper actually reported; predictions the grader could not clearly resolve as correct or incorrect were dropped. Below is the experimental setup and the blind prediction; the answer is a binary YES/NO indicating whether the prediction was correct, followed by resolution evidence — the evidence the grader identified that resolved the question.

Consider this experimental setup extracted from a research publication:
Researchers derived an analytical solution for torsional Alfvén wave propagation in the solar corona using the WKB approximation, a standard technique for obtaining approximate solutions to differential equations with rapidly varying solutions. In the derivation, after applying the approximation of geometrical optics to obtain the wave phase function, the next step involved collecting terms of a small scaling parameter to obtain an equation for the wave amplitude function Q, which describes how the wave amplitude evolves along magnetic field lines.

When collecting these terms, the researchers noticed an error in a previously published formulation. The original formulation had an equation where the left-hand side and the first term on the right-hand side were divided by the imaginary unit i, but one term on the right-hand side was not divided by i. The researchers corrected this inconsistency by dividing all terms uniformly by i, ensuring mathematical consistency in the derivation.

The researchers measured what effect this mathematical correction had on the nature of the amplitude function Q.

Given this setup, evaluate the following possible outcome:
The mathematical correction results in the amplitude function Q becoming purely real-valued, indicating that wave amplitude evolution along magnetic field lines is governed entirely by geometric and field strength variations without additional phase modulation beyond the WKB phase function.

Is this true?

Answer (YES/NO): NO